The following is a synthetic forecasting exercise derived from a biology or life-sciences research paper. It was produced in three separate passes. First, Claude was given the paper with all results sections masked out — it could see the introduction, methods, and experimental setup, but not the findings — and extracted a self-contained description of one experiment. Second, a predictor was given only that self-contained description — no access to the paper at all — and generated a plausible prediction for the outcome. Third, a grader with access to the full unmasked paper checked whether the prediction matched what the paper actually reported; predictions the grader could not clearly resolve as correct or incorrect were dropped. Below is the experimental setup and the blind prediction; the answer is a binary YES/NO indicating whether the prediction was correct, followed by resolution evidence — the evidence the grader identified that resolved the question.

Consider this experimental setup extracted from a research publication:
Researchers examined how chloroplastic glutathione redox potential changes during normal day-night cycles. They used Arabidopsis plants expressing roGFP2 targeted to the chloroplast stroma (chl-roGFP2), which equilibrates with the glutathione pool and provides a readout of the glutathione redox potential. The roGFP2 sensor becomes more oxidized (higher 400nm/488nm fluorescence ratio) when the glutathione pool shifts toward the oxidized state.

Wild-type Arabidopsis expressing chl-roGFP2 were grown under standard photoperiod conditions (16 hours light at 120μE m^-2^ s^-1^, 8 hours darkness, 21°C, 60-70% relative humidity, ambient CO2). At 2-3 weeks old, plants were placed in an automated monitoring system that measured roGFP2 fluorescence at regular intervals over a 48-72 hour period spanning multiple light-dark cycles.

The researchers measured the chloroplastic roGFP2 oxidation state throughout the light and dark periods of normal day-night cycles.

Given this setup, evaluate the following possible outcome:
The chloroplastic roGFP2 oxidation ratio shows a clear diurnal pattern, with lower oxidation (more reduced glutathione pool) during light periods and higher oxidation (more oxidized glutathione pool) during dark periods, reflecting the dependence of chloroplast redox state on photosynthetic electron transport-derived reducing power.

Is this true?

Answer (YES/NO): NO